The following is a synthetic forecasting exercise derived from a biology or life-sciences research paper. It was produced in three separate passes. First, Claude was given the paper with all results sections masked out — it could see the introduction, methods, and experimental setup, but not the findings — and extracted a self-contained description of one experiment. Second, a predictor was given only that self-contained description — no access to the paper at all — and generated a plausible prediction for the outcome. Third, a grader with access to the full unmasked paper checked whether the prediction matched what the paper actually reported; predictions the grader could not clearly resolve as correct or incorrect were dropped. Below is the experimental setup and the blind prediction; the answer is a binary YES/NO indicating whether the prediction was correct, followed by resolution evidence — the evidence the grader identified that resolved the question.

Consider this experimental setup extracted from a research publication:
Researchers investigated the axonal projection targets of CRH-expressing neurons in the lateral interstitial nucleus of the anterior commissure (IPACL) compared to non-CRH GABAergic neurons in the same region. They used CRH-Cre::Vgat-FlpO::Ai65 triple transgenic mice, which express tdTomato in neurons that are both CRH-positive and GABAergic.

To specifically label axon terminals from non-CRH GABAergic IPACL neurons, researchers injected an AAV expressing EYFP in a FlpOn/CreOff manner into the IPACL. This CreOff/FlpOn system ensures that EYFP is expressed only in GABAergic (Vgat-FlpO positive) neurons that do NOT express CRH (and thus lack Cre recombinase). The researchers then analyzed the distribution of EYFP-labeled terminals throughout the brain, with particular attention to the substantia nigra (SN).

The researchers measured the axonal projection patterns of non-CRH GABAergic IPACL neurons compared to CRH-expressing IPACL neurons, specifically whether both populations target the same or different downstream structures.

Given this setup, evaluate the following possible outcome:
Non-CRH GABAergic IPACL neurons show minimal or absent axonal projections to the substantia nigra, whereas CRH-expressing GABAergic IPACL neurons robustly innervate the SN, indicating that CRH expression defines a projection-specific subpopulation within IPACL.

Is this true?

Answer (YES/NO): NO